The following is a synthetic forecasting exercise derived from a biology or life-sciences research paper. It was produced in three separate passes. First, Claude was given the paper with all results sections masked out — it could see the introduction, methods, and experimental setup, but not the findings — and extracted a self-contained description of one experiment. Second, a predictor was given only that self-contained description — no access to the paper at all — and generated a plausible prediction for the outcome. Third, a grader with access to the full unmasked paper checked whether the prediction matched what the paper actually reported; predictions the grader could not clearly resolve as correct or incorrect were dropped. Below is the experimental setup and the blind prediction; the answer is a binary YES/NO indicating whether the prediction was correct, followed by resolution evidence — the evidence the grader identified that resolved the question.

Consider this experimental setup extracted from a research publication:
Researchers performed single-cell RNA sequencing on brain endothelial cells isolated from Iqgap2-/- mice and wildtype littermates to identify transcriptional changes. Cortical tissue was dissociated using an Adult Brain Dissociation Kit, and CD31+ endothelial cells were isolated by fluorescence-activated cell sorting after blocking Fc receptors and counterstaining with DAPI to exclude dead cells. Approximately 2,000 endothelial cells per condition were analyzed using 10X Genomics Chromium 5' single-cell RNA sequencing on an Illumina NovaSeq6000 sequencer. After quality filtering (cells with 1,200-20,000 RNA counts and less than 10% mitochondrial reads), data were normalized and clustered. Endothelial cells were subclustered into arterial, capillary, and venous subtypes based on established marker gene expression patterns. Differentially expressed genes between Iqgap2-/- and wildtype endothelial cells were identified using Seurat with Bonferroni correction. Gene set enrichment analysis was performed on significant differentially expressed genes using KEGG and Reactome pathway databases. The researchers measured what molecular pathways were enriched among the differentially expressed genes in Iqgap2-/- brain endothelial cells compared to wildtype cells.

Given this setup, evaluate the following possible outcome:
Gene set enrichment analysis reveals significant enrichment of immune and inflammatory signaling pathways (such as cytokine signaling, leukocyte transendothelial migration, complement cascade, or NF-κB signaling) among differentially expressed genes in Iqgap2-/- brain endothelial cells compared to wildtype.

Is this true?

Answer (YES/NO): YES